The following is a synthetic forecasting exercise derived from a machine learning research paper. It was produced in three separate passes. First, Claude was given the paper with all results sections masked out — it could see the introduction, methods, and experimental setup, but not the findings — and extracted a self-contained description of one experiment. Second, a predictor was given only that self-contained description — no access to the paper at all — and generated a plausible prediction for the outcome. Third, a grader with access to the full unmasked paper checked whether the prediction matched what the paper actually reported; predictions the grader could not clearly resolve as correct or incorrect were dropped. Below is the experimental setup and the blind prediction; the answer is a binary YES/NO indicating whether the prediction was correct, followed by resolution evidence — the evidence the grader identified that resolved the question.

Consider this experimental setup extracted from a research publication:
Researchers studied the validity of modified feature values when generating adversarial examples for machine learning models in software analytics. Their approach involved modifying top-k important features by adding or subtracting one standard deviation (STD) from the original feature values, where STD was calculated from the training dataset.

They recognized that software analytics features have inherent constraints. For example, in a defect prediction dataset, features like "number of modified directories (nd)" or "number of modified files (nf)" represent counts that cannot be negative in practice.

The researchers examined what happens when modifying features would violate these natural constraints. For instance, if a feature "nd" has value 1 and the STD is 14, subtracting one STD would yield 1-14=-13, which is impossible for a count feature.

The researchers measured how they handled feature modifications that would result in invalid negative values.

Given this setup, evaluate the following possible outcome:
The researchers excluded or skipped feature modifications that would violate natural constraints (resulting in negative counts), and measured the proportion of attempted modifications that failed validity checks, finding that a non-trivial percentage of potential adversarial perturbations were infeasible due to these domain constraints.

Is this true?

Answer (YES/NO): NO